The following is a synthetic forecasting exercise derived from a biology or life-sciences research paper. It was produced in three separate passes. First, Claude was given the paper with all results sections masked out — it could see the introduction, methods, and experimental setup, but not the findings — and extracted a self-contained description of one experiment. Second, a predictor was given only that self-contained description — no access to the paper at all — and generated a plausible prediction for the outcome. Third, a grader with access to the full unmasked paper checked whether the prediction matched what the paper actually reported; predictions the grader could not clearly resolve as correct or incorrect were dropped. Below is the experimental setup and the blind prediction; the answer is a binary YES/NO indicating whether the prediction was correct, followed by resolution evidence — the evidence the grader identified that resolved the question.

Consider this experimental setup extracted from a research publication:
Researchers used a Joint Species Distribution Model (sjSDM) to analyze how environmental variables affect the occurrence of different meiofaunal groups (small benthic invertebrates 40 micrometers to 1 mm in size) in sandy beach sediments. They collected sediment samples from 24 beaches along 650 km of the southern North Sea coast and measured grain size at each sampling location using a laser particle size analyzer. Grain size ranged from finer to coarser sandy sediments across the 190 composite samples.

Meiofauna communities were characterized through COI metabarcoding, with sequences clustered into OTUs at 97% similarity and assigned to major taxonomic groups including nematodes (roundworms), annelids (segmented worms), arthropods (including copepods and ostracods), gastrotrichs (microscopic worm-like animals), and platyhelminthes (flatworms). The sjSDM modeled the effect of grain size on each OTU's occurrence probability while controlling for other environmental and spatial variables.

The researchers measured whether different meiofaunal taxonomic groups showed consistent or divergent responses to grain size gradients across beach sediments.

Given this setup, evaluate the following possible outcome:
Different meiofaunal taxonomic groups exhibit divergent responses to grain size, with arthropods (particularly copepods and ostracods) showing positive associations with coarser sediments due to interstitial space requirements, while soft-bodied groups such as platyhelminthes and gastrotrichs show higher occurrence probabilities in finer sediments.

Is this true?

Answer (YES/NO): NO